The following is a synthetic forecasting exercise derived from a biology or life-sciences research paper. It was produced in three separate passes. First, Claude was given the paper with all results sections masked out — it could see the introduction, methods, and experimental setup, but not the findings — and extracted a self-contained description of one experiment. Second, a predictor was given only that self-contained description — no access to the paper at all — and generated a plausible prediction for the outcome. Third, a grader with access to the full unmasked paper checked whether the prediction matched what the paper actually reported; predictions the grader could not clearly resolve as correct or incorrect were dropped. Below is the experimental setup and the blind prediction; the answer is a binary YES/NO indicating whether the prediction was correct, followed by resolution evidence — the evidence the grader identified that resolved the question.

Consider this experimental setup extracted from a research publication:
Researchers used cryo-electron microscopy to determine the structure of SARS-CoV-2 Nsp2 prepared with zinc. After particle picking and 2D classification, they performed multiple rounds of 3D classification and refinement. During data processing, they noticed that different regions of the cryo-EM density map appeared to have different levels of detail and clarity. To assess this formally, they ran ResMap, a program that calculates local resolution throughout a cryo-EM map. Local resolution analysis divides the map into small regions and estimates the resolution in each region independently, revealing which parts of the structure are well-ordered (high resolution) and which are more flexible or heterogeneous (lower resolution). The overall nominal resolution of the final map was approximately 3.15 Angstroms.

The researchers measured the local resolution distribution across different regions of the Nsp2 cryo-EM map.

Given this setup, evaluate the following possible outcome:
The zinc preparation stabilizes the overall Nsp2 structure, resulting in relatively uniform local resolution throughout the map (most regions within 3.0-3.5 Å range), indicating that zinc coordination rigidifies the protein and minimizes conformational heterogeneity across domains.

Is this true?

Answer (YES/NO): NO